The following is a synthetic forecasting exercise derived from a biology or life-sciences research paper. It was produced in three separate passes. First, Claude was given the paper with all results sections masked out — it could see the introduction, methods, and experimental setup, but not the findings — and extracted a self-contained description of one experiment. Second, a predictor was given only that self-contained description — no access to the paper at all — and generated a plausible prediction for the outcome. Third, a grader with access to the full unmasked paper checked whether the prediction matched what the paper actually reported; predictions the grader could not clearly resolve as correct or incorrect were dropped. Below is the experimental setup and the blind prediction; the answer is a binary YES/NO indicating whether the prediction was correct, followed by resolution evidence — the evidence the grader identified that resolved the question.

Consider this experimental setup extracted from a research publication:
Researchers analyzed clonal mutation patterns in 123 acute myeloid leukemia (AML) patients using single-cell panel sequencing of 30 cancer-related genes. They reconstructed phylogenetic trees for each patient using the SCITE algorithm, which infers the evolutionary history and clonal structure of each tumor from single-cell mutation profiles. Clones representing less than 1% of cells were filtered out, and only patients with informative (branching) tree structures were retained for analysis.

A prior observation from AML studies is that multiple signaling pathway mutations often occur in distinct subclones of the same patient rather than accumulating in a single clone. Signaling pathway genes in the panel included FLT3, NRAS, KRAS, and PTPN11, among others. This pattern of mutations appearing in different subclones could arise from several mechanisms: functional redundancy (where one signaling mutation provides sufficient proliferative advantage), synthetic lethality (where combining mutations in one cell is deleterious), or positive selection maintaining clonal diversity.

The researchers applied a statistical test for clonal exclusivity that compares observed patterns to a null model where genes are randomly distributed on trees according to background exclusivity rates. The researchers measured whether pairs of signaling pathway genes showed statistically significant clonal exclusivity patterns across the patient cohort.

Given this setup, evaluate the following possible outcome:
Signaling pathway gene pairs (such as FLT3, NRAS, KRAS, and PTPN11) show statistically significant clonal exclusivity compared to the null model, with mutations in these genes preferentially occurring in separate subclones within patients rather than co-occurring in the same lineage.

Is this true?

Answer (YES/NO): YES